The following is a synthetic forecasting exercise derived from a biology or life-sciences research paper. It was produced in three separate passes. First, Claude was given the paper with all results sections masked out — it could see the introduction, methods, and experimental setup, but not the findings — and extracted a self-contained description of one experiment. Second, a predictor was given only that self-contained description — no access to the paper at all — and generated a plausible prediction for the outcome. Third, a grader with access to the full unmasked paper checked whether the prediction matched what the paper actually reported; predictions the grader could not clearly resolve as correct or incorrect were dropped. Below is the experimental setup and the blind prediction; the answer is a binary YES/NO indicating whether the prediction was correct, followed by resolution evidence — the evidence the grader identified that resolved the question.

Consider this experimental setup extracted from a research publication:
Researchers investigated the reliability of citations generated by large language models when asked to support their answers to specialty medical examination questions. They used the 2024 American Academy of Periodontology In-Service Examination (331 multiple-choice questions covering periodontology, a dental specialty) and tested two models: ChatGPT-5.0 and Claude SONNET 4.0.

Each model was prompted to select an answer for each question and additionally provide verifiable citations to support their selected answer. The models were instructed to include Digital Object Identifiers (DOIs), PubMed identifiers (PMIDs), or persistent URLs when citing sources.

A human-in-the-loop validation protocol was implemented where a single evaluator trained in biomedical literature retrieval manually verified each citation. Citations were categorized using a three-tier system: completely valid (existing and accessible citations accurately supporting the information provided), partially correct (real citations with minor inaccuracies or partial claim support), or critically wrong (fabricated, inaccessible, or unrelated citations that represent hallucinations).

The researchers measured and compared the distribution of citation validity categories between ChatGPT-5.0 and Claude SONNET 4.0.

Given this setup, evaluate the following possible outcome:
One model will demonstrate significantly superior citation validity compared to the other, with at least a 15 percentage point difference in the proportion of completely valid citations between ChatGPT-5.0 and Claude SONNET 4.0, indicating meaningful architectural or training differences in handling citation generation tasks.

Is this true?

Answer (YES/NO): YES